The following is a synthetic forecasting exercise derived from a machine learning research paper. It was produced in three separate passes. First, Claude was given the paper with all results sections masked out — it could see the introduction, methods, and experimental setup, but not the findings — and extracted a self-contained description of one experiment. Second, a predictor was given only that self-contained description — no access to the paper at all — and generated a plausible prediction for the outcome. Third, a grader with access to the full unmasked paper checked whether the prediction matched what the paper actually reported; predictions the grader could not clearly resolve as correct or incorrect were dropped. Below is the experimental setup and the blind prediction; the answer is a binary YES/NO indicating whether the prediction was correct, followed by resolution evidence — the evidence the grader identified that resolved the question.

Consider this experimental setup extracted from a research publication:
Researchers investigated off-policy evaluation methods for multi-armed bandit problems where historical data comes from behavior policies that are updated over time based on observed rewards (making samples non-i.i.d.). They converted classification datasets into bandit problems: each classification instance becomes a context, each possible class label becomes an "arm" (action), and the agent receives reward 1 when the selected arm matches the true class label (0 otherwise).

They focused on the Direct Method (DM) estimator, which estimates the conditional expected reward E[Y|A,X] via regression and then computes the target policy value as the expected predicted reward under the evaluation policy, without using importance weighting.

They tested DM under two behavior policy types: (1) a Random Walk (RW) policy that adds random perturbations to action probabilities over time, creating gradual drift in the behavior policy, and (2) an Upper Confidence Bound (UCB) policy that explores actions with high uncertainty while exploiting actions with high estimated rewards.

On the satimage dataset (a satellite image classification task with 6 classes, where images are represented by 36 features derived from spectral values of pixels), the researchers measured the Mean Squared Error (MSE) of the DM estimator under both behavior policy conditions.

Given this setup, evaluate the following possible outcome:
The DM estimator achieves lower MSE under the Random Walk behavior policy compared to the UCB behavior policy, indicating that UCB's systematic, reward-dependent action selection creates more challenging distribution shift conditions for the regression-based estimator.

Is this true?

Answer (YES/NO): NO